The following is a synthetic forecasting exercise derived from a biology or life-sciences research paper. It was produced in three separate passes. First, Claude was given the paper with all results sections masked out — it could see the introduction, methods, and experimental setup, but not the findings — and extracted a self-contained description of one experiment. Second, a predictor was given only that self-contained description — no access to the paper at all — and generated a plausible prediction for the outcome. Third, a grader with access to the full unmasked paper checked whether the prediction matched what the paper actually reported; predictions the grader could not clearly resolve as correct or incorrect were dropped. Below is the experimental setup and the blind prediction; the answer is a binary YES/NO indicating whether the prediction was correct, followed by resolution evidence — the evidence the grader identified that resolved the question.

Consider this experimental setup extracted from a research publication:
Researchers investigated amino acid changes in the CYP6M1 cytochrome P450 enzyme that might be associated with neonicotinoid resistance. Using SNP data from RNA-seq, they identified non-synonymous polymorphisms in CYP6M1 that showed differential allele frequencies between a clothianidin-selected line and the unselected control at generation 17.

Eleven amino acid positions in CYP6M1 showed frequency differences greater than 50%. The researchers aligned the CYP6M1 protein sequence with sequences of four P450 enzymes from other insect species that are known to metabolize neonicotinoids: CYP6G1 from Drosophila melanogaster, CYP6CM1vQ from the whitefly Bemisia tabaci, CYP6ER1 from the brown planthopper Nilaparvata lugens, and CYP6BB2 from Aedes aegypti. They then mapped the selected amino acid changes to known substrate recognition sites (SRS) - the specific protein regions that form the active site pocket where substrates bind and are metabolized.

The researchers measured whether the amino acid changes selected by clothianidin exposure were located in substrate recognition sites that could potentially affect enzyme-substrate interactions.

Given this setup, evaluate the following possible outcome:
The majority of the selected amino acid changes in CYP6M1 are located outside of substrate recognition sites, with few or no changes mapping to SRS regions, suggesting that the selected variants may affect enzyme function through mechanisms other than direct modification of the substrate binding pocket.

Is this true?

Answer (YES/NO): NO